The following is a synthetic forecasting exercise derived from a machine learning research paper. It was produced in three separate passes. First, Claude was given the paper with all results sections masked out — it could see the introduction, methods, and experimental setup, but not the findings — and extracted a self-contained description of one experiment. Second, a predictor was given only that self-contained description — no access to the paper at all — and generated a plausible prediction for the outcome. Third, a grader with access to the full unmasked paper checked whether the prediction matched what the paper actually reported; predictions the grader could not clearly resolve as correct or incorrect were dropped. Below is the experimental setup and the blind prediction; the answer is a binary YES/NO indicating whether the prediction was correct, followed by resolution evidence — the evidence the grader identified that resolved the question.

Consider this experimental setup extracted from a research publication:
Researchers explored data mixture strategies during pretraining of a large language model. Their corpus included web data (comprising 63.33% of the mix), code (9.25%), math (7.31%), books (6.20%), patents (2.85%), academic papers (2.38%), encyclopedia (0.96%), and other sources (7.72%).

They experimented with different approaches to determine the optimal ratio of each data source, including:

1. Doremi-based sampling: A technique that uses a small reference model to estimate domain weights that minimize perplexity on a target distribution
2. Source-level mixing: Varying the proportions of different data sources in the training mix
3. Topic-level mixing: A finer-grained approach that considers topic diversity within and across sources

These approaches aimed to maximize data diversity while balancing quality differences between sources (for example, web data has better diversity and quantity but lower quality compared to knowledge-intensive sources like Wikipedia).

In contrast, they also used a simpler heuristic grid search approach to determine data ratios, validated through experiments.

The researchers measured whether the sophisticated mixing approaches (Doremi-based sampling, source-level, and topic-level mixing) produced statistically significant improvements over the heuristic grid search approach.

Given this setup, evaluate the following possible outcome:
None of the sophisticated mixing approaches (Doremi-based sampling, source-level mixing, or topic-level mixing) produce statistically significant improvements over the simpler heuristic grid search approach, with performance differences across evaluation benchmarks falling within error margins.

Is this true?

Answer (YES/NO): YES